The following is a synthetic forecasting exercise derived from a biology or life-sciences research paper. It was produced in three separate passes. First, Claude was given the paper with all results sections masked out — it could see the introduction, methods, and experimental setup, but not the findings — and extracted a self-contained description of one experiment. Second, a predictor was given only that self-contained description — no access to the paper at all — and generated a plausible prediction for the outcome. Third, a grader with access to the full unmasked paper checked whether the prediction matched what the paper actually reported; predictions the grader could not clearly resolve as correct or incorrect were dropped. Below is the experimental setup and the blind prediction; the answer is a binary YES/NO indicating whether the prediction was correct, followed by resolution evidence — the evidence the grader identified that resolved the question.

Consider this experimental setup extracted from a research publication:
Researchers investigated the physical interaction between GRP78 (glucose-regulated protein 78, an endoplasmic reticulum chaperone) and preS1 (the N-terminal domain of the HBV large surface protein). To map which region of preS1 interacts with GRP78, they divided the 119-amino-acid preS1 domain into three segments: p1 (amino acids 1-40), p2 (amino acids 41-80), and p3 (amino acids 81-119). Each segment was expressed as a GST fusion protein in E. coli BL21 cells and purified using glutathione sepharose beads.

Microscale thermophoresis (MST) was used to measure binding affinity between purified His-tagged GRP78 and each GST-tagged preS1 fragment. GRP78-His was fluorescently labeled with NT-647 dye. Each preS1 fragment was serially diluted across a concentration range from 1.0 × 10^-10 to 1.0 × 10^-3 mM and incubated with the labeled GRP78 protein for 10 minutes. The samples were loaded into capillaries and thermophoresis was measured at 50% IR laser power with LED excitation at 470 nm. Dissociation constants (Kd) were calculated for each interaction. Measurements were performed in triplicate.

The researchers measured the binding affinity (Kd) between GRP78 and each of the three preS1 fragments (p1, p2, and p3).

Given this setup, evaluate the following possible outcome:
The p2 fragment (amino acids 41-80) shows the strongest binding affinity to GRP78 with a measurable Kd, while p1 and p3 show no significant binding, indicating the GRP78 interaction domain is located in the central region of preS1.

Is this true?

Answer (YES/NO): NO